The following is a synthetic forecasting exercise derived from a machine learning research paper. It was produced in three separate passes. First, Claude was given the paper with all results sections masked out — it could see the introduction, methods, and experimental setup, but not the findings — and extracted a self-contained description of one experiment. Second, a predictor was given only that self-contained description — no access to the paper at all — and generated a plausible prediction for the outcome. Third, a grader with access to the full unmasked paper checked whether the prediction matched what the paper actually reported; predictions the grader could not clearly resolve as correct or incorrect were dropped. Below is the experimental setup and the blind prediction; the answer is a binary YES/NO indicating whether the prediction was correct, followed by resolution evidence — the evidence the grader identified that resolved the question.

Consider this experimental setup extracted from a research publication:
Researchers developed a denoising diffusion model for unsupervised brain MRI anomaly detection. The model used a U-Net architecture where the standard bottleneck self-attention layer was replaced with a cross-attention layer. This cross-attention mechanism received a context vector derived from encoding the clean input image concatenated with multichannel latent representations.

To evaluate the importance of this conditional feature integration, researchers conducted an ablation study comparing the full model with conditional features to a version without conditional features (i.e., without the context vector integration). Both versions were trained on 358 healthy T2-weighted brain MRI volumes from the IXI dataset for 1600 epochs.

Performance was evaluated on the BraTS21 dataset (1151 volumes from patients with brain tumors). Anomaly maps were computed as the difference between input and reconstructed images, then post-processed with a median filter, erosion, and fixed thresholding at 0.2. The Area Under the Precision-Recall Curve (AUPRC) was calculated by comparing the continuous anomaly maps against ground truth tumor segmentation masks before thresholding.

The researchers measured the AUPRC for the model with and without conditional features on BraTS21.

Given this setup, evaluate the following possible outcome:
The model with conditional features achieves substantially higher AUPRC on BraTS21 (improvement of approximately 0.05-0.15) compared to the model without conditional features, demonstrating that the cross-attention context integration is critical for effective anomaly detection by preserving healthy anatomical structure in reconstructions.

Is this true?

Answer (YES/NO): YES